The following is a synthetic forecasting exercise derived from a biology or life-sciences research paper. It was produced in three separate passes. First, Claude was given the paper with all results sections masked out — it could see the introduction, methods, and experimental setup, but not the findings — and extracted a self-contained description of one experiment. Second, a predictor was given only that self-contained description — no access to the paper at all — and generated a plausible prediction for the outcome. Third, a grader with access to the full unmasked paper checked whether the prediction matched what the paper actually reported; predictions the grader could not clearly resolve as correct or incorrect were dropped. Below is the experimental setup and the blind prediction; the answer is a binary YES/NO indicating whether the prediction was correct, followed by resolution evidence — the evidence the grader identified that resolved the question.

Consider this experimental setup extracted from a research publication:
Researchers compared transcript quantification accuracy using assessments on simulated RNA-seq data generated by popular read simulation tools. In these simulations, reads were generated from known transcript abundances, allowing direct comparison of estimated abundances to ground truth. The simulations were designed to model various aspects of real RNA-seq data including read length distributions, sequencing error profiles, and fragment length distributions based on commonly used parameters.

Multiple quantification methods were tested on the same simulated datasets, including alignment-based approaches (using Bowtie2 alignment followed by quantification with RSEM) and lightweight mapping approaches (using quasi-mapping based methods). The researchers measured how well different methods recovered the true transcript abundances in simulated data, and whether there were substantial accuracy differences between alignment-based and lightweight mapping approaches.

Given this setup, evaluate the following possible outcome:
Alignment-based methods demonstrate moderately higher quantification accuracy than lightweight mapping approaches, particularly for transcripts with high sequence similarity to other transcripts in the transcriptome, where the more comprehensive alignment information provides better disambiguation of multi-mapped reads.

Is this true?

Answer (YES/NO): NO